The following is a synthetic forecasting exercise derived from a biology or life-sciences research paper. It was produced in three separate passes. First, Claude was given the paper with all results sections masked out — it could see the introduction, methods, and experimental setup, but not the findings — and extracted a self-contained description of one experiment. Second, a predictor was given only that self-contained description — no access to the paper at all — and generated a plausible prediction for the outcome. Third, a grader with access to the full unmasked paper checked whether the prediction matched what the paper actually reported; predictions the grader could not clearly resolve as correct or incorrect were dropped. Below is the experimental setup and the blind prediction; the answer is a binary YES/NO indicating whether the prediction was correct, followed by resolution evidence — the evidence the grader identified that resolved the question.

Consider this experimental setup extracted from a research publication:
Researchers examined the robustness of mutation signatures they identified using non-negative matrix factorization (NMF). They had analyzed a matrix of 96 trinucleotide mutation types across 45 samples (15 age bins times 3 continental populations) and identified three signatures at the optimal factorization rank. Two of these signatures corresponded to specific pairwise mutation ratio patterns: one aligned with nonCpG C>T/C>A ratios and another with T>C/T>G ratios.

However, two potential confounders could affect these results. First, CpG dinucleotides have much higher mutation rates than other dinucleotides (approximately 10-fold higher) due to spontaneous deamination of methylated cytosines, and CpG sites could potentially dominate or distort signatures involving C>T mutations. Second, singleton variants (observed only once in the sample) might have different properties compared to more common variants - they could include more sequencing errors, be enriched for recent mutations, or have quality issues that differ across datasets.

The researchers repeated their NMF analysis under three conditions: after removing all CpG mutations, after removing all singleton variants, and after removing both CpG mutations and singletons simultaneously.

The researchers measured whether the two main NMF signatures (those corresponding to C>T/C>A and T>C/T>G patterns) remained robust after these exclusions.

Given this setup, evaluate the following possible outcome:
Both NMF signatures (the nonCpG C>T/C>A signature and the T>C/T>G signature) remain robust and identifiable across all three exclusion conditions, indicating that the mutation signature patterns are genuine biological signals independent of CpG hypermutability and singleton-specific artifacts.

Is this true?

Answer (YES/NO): YES